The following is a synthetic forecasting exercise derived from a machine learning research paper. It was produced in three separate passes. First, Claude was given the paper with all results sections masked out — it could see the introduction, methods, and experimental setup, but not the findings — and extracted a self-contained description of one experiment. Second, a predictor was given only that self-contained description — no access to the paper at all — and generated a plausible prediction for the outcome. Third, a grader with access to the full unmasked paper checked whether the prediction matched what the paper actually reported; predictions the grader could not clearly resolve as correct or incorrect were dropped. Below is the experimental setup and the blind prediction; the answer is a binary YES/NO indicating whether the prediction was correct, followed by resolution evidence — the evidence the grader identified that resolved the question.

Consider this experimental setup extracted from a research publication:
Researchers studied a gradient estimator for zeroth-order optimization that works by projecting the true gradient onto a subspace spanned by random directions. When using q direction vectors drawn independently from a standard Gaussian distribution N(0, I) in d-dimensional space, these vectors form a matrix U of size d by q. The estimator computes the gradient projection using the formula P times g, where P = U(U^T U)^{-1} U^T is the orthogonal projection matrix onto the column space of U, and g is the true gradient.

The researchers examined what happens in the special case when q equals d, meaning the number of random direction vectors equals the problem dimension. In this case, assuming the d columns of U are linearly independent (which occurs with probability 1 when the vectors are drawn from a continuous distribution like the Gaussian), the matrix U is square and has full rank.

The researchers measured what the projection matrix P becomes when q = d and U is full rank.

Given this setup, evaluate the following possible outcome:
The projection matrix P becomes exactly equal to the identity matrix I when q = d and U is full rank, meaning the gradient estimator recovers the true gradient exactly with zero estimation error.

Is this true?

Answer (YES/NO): YES